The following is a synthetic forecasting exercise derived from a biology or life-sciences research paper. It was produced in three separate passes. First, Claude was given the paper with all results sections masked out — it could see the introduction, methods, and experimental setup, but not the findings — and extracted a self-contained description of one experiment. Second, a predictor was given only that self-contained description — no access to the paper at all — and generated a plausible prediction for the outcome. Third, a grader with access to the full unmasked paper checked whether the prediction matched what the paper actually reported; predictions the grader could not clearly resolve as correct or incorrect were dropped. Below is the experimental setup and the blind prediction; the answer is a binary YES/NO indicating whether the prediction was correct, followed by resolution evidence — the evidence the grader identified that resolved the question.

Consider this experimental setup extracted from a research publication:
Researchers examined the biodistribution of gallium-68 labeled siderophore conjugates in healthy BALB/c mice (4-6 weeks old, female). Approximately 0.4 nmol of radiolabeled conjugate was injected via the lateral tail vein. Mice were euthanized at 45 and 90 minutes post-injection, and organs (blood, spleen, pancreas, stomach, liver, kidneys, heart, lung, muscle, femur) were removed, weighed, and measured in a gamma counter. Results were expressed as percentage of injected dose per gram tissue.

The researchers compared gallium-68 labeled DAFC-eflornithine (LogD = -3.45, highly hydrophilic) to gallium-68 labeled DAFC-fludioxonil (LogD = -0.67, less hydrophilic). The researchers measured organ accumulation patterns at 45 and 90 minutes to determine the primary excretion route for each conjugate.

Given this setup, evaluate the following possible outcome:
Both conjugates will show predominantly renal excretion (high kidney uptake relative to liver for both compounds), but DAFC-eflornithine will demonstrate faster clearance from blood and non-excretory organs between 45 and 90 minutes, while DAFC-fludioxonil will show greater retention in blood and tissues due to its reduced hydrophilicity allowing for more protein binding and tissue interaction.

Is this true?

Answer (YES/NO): NO